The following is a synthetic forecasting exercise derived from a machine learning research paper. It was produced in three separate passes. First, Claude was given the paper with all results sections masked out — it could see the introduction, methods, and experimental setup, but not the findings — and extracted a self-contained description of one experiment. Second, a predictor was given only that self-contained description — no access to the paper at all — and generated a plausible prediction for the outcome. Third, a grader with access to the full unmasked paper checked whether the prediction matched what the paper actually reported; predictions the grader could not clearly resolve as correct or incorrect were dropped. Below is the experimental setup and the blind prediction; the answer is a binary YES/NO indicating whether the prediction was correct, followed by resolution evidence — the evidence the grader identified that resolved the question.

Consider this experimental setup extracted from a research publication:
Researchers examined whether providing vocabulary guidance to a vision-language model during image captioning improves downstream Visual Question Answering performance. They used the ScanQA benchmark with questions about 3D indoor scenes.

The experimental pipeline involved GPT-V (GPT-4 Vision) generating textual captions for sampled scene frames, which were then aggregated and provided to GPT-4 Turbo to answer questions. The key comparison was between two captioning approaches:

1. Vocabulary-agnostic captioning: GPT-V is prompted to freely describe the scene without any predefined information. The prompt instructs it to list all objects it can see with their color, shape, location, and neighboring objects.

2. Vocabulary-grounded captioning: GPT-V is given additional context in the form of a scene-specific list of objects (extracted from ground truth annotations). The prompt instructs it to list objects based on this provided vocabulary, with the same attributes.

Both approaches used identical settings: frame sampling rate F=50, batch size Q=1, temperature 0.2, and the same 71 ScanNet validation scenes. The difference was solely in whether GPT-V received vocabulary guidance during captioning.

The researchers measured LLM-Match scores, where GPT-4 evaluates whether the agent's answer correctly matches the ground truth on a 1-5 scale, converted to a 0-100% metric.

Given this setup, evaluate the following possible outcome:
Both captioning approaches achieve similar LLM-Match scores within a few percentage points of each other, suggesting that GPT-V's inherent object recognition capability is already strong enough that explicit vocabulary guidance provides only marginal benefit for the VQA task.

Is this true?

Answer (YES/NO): NO